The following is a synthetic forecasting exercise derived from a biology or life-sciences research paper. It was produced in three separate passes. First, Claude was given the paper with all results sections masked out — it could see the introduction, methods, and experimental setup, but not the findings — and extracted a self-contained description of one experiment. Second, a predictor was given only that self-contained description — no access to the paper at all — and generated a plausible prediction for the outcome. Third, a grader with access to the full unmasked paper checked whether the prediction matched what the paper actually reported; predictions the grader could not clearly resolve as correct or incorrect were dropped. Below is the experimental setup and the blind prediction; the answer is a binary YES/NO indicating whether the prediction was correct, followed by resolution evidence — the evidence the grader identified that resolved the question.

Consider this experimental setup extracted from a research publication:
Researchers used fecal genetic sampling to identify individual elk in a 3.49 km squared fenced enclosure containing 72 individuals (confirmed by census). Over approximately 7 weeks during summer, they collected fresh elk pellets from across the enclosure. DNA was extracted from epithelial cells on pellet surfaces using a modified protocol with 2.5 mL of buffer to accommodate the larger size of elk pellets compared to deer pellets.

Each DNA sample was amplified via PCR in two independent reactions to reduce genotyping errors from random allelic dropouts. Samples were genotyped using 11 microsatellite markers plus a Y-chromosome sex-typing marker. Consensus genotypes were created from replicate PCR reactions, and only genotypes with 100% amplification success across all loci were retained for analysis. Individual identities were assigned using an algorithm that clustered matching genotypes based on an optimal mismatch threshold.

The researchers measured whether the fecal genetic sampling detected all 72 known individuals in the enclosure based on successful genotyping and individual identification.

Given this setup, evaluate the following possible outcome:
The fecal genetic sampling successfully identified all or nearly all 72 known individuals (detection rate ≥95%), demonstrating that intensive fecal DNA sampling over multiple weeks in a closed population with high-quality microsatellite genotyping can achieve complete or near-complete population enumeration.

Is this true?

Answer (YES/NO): YES